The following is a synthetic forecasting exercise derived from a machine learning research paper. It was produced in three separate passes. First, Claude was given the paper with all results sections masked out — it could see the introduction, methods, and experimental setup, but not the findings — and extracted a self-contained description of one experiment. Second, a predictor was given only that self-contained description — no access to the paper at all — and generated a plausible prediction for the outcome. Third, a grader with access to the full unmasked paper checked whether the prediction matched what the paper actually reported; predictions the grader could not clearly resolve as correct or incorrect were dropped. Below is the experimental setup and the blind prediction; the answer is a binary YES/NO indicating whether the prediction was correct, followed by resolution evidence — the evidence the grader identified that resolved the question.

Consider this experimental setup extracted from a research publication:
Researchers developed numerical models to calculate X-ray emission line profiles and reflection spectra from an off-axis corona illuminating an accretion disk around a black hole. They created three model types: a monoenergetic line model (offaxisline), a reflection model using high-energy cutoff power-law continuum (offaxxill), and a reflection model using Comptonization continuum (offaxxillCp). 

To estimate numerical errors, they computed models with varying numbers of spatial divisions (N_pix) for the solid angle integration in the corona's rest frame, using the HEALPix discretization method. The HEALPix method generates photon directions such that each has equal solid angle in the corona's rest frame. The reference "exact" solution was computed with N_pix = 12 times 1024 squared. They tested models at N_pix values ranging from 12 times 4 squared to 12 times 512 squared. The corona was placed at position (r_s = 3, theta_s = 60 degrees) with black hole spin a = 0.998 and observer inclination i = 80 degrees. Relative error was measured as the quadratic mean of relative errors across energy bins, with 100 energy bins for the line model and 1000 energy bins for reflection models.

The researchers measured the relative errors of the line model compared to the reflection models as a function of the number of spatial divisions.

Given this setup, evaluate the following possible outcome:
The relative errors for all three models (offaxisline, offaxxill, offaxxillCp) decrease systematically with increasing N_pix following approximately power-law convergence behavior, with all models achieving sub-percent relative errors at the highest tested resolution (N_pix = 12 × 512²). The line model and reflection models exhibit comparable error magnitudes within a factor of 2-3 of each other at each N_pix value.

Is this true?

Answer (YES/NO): NO